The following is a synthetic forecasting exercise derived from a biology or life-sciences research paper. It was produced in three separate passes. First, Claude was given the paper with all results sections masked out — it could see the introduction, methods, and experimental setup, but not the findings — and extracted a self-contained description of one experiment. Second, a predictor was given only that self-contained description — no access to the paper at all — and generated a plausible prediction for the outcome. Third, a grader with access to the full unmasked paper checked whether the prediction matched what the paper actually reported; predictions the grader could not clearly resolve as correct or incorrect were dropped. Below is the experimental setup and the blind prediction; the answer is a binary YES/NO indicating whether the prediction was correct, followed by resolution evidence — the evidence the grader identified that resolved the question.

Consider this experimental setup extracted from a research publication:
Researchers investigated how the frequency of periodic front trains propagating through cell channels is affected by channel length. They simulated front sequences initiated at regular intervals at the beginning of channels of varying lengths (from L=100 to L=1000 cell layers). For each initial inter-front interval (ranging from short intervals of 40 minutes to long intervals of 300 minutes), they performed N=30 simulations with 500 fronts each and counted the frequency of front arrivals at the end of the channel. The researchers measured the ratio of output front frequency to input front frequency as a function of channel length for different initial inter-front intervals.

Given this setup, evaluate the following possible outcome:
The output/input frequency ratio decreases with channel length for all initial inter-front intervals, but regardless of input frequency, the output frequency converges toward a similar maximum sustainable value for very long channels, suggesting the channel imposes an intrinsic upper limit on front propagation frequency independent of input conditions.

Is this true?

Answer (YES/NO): NO